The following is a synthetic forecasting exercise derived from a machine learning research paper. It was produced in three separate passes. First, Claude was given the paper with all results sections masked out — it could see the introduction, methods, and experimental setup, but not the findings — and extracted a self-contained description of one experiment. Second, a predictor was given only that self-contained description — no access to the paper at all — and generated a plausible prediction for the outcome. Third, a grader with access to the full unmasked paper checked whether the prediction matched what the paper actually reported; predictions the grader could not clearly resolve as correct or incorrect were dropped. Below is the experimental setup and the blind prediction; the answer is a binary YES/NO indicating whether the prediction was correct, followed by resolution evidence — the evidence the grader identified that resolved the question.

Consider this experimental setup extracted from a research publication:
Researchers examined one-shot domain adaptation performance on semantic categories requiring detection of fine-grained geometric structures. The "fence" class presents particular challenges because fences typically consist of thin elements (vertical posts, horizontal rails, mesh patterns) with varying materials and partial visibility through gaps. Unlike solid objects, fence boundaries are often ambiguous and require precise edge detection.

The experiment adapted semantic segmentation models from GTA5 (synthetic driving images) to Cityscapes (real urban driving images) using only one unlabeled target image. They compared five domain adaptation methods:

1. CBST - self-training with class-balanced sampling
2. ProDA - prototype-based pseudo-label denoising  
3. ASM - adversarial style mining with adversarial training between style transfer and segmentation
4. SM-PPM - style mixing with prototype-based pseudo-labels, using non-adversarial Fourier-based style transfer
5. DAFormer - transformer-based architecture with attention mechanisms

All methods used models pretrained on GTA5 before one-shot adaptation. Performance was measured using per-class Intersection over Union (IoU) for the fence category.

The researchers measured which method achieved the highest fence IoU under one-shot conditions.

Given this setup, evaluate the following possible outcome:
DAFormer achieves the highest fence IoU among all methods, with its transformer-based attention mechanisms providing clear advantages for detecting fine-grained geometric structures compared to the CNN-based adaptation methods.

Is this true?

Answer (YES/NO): NO